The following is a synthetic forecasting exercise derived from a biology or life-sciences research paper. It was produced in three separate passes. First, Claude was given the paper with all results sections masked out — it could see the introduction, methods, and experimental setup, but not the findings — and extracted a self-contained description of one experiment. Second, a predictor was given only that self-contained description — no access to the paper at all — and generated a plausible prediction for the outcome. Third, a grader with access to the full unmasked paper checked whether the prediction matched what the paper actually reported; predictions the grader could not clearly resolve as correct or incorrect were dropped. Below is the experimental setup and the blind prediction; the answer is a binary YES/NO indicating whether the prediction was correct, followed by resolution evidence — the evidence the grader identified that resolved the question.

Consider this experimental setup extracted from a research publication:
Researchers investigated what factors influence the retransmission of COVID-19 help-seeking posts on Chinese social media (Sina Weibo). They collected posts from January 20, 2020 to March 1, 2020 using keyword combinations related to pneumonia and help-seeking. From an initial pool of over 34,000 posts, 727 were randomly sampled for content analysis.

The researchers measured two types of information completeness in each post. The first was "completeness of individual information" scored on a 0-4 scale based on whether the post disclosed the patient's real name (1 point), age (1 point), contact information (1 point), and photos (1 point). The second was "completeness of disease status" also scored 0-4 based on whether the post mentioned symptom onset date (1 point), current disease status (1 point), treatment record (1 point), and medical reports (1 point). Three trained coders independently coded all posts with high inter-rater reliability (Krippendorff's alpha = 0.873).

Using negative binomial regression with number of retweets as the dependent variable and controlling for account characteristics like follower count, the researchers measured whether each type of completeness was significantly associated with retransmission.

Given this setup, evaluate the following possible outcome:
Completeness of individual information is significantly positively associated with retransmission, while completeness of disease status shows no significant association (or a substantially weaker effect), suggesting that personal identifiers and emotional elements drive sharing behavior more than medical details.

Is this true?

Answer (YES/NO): YES